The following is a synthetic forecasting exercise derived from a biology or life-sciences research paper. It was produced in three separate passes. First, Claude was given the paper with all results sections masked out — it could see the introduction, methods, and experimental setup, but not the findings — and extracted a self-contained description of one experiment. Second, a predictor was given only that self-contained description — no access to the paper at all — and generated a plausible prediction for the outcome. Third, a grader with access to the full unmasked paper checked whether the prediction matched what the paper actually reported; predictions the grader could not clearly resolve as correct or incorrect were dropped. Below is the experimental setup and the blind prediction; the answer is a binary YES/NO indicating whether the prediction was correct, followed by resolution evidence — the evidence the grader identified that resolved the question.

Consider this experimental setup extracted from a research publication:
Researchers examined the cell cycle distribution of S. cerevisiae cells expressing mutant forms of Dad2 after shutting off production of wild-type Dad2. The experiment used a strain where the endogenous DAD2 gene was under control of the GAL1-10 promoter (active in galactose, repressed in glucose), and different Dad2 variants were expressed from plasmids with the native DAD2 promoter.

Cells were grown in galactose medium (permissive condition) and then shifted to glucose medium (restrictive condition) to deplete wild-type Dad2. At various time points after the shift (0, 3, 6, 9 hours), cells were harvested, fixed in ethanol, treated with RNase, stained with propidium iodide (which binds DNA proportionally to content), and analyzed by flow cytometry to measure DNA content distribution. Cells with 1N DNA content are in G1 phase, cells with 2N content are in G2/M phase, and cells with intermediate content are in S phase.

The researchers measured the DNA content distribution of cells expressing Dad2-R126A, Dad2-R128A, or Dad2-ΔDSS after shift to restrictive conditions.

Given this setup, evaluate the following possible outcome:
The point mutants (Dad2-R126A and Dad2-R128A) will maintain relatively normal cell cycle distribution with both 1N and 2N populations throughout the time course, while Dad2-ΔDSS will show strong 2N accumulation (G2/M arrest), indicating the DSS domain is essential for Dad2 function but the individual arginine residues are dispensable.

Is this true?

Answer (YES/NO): NO